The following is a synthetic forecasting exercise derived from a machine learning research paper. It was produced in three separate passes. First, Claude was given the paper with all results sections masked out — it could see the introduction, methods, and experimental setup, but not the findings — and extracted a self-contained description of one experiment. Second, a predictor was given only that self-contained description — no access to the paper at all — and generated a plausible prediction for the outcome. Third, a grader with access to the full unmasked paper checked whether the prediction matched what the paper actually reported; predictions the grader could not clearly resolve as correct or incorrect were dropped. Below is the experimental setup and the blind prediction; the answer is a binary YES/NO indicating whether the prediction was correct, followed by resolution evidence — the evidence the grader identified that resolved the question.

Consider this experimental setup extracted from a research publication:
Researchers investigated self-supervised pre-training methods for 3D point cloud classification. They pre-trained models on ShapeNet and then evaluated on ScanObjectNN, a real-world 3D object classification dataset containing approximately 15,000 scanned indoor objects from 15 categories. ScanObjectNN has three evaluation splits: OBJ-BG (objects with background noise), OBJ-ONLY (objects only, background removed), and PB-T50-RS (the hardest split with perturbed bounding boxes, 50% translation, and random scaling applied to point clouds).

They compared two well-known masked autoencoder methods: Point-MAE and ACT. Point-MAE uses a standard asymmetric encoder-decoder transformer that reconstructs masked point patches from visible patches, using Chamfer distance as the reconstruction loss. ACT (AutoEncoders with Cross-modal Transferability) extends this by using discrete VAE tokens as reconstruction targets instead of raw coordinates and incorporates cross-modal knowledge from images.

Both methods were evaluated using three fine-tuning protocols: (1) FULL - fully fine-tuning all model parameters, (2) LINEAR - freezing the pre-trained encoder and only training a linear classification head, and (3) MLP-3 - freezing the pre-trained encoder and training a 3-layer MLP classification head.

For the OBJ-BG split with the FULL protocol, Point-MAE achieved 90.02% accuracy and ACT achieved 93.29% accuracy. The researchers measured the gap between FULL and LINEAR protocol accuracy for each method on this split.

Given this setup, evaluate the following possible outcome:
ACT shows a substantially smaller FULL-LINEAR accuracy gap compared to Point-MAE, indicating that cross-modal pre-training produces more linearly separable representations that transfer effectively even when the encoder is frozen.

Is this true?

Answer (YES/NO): NO